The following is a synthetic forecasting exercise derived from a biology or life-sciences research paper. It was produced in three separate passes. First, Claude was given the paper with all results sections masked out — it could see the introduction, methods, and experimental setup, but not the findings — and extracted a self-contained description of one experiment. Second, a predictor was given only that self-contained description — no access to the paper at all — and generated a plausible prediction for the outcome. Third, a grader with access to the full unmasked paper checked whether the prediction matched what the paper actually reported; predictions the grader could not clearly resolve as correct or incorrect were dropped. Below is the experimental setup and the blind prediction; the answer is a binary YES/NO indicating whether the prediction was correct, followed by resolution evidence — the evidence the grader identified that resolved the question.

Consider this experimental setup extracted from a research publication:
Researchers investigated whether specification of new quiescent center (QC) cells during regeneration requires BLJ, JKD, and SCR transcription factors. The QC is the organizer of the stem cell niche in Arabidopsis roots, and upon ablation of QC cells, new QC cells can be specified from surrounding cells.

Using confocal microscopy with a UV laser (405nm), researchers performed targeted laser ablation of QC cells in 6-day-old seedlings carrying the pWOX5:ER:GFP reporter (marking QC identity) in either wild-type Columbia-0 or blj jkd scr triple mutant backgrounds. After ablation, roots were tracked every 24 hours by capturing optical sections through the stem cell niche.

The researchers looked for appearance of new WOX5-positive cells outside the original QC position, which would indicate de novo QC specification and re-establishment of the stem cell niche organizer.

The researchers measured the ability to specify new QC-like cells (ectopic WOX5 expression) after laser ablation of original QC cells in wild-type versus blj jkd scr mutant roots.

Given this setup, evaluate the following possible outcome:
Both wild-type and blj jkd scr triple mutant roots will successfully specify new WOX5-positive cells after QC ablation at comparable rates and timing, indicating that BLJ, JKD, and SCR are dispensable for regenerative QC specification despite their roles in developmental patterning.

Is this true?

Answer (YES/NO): NO